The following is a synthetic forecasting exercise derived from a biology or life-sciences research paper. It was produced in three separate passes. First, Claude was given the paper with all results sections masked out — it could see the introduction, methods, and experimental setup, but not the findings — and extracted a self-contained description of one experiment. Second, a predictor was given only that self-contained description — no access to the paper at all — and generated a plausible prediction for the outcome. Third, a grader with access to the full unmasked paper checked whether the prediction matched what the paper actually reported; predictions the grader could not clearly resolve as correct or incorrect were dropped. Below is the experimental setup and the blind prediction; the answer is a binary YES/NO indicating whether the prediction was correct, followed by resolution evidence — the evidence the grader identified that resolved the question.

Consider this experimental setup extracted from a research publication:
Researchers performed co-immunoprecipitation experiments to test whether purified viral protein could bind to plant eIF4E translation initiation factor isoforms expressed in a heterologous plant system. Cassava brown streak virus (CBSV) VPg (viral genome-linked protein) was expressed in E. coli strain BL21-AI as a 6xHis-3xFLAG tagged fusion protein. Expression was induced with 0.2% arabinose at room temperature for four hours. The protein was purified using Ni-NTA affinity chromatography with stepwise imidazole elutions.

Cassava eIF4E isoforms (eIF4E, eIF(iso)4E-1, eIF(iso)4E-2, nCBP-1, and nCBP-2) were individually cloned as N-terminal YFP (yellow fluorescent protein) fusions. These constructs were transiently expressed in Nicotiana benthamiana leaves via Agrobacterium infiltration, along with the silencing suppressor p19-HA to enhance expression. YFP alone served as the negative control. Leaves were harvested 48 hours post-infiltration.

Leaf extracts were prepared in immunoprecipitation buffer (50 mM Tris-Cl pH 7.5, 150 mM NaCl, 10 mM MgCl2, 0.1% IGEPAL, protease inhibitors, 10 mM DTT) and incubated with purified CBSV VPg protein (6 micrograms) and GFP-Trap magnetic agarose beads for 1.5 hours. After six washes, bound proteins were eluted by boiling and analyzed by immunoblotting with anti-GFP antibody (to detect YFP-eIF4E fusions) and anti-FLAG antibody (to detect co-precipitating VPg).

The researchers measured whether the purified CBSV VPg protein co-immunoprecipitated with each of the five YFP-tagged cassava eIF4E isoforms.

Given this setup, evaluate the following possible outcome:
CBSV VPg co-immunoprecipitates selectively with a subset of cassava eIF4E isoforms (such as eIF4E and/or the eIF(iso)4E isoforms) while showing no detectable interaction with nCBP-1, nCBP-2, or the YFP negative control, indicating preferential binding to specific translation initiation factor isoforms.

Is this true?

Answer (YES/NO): NO